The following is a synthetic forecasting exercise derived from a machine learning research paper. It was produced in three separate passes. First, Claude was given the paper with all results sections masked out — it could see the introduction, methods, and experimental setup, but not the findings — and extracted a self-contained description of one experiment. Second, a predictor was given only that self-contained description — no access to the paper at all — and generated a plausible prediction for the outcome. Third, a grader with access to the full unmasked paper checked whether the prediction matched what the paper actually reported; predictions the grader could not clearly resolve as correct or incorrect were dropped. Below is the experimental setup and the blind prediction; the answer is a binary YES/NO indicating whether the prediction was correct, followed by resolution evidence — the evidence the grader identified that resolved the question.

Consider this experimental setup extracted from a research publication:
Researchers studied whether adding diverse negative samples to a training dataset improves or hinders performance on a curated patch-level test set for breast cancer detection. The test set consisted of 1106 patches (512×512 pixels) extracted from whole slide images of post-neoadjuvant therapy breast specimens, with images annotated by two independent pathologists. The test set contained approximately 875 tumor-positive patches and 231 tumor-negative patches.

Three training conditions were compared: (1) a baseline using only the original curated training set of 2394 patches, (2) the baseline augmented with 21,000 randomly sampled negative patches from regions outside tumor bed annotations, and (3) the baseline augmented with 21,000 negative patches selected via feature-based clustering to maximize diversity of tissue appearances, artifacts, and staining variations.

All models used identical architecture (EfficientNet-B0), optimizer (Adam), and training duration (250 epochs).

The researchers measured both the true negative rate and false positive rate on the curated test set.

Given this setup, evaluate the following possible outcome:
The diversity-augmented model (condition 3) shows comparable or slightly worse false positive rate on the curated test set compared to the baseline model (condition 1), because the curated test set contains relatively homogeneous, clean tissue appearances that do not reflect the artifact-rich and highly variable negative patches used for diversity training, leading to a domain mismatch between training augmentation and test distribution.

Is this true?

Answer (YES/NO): NO